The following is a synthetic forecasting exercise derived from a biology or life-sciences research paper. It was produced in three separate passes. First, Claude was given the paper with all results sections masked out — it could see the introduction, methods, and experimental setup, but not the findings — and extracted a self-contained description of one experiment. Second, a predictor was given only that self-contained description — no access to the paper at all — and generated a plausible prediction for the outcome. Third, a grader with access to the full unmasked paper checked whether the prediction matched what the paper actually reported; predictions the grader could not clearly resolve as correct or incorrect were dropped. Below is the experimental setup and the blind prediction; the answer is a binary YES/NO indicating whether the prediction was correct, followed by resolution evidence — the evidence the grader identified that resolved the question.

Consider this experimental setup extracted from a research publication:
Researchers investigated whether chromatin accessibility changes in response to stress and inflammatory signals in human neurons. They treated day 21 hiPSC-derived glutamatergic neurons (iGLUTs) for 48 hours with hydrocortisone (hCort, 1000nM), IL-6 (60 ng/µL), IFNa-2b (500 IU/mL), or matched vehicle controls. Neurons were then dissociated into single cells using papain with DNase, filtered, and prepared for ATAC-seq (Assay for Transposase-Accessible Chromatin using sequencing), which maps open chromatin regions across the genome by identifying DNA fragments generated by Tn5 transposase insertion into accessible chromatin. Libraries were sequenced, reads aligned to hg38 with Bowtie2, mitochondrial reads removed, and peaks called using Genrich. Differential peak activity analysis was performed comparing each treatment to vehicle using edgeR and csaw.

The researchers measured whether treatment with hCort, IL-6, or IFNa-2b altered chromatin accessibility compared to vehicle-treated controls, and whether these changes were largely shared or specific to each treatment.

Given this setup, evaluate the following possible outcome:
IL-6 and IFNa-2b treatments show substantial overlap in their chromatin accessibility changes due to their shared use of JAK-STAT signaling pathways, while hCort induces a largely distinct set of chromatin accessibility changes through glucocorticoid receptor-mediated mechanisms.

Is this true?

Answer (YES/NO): NO